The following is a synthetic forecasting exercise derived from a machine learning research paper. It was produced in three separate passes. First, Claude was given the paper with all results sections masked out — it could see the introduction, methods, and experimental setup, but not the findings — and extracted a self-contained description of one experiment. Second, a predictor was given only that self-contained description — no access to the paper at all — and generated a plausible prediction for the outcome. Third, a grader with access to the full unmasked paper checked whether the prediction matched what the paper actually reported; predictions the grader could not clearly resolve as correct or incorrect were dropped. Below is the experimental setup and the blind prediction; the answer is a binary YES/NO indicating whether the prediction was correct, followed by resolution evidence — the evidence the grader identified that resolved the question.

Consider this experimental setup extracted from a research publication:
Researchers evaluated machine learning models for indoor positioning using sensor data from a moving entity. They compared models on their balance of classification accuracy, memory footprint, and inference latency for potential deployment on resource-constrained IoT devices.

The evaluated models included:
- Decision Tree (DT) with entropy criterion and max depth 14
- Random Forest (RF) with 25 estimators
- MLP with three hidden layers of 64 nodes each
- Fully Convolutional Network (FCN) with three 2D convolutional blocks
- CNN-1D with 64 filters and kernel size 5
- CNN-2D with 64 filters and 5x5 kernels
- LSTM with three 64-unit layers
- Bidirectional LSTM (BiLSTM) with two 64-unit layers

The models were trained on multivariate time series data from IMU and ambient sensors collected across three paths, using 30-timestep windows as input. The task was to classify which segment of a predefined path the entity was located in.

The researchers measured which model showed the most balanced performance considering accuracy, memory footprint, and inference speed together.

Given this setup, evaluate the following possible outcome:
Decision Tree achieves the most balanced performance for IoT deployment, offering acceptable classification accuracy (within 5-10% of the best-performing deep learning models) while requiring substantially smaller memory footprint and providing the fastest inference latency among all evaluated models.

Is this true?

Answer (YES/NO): NO